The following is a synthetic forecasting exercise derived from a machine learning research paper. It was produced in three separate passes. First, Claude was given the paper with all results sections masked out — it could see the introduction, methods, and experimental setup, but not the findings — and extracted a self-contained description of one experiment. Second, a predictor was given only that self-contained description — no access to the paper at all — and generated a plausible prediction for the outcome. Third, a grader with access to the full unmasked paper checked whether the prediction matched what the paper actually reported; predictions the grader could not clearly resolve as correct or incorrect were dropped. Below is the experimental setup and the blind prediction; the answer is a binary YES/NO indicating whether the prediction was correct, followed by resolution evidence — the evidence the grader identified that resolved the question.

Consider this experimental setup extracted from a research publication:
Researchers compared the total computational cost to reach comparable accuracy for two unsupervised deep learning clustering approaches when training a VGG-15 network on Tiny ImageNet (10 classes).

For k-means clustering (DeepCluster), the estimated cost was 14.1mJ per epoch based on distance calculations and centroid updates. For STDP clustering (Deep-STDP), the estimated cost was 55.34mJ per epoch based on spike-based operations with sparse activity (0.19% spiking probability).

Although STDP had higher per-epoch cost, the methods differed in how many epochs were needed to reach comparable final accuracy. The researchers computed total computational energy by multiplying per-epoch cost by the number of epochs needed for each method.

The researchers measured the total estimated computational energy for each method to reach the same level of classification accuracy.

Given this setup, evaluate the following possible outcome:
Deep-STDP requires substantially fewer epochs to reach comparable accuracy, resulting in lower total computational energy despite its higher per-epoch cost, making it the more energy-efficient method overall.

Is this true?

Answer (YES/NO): NO